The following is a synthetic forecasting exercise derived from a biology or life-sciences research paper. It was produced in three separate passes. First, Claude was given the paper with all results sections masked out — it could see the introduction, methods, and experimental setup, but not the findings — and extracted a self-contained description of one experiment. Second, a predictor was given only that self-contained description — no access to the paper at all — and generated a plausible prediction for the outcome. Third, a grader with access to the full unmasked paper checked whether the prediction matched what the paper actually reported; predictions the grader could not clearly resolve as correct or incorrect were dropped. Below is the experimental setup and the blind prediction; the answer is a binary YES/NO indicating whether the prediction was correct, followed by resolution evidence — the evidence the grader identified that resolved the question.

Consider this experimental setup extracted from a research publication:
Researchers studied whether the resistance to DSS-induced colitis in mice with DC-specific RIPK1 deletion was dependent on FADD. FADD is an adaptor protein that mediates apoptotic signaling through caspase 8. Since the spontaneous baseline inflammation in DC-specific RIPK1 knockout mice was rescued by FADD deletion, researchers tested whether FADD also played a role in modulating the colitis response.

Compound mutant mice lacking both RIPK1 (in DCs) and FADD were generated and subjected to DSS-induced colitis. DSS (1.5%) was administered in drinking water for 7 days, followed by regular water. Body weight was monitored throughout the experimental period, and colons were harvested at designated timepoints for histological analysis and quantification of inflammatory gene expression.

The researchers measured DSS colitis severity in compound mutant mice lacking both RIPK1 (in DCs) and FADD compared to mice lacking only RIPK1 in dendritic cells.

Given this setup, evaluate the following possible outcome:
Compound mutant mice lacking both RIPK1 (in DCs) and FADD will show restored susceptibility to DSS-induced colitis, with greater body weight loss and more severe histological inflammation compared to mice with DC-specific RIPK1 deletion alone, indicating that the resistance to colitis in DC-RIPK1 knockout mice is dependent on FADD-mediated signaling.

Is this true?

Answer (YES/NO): YES